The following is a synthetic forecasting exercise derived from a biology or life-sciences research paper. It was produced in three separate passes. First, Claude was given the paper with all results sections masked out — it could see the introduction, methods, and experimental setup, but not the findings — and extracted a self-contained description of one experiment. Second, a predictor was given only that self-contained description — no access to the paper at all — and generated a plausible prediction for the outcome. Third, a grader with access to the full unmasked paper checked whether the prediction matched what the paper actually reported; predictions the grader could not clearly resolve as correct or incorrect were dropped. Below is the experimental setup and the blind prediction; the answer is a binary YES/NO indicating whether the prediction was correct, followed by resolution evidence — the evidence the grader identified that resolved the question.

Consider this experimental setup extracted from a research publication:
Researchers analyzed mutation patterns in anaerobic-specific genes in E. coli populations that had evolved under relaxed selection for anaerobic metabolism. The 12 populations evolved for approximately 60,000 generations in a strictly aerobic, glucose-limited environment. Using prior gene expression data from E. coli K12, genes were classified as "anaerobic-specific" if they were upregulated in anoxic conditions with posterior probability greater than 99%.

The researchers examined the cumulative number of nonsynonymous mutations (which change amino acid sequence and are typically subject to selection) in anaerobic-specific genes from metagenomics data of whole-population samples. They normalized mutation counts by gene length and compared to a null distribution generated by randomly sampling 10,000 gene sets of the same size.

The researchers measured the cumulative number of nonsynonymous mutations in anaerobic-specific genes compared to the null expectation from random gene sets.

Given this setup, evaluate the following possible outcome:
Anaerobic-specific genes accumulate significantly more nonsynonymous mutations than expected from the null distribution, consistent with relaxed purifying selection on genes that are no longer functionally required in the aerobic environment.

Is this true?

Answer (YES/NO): NO